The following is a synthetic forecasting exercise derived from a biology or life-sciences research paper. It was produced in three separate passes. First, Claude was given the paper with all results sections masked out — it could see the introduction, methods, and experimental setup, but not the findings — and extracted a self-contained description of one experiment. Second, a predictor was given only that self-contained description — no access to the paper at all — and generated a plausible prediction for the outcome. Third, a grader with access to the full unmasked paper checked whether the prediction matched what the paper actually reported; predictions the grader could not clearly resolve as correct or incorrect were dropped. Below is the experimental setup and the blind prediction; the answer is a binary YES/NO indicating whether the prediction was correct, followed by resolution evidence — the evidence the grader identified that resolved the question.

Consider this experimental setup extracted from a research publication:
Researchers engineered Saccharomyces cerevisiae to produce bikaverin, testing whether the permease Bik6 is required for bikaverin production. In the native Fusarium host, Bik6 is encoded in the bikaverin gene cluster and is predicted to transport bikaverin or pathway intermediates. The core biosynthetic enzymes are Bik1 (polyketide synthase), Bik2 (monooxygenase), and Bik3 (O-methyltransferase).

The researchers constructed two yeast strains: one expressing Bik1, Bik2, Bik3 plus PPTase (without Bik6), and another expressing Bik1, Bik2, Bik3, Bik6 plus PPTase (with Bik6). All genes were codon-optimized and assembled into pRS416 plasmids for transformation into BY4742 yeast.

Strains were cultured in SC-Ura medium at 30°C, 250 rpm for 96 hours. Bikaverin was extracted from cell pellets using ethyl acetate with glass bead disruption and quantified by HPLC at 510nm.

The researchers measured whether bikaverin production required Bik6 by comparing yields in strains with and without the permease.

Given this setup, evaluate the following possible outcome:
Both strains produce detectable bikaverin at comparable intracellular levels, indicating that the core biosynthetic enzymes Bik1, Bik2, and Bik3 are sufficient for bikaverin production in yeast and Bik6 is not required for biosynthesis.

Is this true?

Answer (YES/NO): YES